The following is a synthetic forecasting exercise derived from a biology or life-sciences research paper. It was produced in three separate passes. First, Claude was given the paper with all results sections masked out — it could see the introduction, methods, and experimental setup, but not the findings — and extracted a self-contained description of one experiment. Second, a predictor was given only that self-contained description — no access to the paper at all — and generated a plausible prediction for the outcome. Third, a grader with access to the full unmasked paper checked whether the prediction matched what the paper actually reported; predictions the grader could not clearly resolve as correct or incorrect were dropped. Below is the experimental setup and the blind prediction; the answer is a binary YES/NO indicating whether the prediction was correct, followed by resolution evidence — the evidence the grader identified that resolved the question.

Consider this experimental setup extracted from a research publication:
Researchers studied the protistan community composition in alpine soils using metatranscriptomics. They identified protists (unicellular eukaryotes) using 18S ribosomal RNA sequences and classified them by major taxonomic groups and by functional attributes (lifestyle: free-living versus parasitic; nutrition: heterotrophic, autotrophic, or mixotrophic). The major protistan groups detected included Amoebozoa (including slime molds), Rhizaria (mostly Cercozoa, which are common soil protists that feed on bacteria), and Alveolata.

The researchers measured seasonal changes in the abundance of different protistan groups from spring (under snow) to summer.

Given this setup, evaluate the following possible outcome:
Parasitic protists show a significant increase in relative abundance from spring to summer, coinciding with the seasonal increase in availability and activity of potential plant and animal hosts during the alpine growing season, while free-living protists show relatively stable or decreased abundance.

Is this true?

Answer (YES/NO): NO